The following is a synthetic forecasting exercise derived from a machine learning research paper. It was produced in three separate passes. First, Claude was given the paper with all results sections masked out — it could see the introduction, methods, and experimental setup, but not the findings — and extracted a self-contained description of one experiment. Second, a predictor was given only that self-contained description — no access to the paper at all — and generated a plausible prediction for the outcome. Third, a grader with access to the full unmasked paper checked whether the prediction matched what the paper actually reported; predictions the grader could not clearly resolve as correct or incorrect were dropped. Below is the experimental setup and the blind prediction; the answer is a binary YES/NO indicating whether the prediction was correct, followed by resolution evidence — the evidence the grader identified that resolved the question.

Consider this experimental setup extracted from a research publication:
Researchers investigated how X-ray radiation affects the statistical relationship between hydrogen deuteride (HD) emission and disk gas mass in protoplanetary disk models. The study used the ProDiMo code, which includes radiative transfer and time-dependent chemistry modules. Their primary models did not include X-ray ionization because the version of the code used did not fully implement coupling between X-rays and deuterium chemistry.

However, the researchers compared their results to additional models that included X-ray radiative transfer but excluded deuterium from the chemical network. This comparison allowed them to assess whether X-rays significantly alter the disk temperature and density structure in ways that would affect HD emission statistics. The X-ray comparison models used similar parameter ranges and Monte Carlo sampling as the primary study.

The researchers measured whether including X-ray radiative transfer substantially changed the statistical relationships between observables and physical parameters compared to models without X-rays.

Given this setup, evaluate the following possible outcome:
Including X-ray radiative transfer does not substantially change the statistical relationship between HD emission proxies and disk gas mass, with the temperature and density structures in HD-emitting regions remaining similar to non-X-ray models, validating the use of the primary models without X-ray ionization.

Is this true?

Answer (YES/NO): NO